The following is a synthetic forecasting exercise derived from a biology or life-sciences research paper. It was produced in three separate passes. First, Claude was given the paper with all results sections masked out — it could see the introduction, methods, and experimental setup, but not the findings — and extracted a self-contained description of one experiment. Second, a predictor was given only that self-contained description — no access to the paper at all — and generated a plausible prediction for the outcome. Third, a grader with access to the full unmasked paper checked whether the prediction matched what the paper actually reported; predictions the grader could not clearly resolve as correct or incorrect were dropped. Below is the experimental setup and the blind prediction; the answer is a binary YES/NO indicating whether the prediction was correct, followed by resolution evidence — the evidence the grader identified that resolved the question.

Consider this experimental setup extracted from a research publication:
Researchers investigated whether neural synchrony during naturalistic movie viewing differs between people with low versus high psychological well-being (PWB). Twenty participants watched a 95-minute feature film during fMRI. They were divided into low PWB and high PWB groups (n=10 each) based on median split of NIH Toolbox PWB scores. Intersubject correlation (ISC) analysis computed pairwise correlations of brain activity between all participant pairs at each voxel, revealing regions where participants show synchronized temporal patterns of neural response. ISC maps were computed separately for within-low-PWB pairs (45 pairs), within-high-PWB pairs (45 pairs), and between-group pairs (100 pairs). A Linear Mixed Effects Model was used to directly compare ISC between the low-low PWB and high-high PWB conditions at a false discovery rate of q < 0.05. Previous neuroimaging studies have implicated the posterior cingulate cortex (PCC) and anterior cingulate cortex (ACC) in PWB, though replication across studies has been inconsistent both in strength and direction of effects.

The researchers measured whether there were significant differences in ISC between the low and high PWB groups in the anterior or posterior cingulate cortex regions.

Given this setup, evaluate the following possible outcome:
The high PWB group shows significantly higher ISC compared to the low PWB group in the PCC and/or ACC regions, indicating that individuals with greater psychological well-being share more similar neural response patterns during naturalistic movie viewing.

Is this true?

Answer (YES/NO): YES